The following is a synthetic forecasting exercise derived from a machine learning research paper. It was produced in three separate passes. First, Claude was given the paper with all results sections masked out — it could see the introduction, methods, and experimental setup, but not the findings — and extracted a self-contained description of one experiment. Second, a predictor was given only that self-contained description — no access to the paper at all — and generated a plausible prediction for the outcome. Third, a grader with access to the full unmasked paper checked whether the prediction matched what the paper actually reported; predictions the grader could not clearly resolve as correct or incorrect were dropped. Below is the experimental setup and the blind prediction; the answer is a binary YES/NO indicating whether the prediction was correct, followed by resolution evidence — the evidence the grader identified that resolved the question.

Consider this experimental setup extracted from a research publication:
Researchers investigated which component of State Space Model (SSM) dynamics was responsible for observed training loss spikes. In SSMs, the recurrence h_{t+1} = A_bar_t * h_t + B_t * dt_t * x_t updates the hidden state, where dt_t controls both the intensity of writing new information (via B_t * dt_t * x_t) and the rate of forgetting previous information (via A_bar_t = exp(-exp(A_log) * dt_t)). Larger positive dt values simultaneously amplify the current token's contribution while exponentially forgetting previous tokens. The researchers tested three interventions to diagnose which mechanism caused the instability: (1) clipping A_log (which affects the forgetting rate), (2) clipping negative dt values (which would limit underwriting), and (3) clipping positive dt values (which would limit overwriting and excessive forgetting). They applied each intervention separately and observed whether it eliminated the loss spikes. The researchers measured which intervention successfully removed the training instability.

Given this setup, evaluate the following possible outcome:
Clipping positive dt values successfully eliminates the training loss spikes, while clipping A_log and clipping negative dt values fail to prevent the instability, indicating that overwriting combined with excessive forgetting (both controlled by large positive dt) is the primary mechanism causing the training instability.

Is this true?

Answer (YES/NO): YES